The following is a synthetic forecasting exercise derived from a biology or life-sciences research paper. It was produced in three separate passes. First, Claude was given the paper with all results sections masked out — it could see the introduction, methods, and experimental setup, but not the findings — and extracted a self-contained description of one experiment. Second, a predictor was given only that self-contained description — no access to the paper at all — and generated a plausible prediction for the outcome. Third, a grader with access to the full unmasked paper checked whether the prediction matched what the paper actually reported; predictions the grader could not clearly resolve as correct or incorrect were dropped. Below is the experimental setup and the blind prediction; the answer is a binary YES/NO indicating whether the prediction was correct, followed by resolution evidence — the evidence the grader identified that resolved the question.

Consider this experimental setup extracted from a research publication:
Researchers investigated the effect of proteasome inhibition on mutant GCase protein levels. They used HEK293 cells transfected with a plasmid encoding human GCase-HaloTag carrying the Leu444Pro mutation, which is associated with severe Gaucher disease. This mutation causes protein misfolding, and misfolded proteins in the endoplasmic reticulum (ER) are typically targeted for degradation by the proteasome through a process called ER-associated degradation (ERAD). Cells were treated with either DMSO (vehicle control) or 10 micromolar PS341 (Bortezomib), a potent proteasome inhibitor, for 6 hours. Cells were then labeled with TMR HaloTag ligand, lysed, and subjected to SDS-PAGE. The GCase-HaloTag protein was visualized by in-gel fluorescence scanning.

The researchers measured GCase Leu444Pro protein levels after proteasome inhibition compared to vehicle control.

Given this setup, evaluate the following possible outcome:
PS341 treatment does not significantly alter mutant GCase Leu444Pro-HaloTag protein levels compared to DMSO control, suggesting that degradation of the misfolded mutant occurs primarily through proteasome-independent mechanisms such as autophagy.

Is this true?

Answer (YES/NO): NO